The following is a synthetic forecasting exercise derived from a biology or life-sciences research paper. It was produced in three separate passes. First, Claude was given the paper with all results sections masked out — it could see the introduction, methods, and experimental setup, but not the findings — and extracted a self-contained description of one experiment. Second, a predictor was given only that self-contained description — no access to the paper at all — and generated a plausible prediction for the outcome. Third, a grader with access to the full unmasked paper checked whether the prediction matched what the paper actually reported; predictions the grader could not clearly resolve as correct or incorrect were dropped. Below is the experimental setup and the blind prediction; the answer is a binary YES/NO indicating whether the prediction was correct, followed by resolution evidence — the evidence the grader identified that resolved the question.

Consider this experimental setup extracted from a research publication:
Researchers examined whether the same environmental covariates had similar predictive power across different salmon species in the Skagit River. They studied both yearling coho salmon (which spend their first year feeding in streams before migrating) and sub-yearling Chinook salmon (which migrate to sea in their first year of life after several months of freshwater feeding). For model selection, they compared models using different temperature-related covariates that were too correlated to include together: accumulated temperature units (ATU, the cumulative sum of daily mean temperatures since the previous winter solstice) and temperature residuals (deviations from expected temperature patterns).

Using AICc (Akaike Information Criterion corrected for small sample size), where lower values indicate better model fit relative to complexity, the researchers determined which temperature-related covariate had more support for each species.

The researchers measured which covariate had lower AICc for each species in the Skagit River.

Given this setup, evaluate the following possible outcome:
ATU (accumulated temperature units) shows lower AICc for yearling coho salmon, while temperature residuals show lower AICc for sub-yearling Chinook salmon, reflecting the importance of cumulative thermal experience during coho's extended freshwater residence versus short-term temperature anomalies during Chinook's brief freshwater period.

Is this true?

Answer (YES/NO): YES